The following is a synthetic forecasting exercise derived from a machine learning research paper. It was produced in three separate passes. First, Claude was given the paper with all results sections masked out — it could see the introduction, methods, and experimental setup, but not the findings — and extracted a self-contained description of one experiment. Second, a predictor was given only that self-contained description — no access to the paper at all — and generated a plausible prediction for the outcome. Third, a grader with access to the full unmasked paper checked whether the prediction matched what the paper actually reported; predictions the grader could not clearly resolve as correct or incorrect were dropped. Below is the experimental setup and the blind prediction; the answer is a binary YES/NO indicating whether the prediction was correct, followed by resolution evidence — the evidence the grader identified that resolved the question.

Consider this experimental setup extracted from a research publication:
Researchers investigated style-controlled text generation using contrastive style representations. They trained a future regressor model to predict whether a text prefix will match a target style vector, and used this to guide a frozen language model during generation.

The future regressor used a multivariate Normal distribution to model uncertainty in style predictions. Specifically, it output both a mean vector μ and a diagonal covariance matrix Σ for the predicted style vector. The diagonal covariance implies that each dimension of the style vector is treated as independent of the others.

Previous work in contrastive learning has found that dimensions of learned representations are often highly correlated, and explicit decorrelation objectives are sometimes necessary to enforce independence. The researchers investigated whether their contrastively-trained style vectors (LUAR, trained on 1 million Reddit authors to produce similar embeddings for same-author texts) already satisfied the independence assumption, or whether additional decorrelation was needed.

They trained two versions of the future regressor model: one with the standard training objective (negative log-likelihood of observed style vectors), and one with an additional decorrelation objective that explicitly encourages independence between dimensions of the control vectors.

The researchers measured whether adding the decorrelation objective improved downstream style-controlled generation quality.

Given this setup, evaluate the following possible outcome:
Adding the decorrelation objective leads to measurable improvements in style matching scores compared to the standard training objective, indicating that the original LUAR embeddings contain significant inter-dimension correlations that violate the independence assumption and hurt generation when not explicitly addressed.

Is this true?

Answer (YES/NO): NO